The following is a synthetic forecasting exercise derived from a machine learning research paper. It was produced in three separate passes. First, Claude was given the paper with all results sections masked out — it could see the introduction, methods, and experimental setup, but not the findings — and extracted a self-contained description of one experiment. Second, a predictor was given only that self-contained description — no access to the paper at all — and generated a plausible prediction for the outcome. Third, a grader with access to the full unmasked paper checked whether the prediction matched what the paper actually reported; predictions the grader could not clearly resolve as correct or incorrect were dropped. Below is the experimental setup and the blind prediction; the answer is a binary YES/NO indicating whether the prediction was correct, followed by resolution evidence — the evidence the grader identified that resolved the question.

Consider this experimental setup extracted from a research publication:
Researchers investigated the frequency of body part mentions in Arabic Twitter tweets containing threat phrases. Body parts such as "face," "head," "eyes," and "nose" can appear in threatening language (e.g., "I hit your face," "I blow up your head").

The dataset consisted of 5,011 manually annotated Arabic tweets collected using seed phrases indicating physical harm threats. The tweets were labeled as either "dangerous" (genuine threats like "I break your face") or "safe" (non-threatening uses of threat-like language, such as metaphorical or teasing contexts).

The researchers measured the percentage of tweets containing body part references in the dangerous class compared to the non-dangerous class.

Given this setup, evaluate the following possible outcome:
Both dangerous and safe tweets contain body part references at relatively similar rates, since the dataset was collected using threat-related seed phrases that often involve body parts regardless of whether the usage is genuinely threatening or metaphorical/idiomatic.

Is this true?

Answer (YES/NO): NO